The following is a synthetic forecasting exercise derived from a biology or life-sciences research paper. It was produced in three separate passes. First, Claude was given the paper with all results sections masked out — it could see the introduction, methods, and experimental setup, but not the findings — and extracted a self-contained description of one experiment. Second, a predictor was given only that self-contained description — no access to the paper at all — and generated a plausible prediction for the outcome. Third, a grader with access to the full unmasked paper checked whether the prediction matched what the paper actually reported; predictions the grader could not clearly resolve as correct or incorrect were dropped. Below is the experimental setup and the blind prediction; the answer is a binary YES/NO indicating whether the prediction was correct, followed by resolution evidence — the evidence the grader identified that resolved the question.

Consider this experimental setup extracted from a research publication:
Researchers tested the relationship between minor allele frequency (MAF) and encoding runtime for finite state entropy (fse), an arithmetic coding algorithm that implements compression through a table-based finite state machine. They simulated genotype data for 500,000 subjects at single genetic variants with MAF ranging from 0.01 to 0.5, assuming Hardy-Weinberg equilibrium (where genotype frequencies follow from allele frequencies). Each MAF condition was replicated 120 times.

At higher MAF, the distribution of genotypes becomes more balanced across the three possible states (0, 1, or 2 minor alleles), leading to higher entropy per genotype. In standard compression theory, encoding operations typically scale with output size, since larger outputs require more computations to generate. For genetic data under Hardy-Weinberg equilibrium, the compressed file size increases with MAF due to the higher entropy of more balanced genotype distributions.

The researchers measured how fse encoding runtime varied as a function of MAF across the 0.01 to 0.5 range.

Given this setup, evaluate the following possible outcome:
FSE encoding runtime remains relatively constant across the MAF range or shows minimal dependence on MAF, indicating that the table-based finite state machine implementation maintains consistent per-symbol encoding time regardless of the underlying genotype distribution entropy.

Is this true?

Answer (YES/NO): YES